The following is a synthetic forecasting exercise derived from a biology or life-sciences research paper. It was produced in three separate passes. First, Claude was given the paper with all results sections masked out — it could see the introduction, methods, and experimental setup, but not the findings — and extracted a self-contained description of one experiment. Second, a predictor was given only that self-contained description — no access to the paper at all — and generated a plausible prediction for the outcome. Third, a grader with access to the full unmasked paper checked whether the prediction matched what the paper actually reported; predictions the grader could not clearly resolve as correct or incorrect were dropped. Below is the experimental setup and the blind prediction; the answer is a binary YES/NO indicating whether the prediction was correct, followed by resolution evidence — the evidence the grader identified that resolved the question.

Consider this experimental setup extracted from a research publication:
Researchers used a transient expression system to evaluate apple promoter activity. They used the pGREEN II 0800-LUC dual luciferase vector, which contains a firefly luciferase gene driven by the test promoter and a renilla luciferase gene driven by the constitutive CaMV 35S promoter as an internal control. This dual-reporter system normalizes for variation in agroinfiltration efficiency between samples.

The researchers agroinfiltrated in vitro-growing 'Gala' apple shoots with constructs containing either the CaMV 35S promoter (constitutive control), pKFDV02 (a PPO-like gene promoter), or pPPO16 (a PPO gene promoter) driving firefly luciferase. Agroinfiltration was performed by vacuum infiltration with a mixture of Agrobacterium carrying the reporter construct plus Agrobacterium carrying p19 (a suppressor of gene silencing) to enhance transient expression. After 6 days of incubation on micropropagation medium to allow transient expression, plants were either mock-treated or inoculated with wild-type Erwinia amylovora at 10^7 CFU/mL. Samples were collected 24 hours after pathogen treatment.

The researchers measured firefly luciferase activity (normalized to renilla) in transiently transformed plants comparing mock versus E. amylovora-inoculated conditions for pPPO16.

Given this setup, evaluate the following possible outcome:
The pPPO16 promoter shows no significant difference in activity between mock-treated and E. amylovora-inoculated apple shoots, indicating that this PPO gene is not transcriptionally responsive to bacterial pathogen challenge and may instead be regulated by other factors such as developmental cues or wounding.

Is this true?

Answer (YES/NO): NO